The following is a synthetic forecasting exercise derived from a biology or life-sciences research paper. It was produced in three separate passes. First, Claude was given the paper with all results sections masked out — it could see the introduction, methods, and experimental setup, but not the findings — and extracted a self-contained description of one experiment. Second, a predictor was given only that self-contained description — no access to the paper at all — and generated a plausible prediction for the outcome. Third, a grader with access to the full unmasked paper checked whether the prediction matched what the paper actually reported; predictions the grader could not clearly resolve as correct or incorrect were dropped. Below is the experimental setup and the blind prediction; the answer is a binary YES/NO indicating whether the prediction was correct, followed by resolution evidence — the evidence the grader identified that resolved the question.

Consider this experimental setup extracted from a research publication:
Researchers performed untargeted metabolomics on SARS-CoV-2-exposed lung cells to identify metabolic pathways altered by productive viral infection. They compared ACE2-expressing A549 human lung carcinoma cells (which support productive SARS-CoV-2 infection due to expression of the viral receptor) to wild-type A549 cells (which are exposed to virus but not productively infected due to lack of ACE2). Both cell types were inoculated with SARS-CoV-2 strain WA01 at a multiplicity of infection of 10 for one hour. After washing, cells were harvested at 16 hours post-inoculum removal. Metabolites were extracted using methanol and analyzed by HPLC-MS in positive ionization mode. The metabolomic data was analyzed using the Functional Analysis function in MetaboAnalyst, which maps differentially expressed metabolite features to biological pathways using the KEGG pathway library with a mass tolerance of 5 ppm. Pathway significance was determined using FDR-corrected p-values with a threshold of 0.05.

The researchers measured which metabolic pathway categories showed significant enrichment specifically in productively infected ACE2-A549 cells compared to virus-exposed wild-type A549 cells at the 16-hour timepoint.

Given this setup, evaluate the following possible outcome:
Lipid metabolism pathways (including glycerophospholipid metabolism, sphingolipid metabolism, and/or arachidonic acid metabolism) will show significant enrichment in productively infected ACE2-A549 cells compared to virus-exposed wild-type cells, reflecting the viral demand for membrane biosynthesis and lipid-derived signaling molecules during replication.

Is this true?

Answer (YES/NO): NO